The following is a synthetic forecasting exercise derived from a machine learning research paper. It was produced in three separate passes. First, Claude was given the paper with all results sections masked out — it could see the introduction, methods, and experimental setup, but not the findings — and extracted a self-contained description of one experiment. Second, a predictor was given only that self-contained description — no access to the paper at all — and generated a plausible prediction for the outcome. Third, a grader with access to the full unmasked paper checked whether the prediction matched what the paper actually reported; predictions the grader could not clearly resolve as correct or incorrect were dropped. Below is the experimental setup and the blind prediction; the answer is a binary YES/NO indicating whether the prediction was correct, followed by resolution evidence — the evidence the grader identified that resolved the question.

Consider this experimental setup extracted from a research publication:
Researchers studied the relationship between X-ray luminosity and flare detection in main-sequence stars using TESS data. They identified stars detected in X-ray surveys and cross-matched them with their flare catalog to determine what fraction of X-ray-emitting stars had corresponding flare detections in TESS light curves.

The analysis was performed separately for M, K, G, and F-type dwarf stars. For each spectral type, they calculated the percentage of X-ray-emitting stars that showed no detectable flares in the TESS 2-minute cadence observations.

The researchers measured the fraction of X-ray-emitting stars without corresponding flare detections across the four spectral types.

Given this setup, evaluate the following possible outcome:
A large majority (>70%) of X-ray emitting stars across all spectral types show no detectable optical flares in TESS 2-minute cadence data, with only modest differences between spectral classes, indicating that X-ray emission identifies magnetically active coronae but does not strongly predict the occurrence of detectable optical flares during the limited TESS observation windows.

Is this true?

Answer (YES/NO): NO